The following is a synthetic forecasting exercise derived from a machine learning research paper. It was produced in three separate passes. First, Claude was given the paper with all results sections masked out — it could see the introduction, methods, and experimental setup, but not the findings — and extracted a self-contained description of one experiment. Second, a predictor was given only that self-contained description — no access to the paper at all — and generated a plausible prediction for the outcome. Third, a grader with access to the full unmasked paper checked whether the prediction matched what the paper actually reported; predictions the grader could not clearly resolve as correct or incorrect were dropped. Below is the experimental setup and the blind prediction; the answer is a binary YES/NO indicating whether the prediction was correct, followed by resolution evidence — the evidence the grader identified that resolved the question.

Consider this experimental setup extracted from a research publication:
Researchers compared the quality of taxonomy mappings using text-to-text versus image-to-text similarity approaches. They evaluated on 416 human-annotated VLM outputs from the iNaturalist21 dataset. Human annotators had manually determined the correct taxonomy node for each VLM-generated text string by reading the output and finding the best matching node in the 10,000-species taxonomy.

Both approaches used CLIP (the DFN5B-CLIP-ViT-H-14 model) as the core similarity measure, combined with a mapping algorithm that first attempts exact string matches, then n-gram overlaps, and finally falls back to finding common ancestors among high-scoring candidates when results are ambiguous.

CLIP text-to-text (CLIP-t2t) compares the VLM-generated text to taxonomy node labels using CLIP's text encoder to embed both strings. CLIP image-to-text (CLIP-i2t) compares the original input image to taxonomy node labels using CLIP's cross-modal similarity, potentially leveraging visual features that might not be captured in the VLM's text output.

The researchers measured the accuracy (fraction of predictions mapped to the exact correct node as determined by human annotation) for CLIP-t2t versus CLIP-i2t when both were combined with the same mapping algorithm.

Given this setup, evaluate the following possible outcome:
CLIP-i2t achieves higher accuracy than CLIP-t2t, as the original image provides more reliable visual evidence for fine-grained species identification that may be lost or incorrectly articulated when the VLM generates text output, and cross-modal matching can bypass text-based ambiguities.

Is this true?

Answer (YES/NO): NO